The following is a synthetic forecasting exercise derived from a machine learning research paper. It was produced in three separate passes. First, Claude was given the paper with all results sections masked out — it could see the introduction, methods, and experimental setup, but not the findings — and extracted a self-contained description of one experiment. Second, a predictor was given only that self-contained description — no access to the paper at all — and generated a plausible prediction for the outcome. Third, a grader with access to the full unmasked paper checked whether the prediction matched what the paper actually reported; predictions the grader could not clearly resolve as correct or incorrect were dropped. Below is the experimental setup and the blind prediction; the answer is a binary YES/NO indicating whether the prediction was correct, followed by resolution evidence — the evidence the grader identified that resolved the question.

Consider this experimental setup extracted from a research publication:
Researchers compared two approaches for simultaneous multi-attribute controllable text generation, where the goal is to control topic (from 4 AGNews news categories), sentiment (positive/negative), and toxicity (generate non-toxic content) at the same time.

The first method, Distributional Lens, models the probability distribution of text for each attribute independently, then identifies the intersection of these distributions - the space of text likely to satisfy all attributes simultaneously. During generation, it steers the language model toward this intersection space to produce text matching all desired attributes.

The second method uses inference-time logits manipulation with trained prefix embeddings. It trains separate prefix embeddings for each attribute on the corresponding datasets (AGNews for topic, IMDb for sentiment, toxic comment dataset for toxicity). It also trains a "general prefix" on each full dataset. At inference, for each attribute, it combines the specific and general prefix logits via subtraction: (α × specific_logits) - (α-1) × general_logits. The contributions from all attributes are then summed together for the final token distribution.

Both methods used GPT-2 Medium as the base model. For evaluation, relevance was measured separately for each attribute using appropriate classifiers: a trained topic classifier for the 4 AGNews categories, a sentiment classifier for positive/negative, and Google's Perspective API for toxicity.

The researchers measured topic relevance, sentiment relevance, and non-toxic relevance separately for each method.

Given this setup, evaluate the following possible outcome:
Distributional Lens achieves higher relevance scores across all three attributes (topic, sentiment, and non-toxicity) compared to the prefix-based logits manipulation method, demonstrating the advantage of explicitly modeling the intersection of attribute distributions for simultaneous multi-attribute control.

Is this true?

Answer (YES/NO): NO